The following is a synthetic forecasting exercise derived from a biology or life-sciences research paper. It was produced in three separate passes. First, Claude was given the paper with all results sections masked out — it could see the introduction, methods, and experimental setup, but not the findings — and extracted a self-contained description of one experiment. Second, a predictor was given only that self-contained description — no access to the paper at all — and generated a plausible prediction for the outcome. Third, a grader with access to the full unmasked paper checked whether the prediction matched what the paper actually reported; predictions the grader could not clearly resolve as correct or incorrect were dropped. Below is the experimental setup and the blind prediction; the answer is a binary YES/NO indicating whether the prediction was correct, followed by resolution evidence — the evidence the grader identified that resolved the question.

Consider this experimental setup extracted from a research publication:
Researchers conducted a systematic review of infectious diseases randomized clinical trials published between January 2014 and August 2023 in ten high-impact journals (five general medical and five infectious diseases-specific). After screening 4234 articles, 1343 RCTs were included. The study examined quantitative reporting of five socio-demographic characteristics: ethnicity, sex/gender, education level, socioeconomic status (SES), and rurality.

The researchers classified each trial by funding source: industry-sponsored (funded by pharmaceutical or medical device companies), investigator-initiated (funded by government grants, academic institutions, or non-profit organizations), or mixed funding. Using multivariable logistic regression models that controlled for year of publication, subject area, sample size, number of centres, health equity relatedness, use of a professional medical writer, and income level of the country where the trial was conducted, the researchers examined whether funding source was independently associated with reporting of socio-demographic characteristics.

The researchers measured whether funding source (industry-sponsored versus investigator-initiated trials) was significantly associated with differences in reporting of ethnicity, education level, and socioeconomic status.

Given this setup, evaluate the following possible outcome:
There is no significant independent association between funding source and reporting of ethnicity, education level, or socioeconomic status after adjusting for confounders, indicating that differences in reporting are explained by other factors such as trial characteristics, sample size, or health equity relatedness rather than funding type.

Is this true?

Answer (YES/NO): NO